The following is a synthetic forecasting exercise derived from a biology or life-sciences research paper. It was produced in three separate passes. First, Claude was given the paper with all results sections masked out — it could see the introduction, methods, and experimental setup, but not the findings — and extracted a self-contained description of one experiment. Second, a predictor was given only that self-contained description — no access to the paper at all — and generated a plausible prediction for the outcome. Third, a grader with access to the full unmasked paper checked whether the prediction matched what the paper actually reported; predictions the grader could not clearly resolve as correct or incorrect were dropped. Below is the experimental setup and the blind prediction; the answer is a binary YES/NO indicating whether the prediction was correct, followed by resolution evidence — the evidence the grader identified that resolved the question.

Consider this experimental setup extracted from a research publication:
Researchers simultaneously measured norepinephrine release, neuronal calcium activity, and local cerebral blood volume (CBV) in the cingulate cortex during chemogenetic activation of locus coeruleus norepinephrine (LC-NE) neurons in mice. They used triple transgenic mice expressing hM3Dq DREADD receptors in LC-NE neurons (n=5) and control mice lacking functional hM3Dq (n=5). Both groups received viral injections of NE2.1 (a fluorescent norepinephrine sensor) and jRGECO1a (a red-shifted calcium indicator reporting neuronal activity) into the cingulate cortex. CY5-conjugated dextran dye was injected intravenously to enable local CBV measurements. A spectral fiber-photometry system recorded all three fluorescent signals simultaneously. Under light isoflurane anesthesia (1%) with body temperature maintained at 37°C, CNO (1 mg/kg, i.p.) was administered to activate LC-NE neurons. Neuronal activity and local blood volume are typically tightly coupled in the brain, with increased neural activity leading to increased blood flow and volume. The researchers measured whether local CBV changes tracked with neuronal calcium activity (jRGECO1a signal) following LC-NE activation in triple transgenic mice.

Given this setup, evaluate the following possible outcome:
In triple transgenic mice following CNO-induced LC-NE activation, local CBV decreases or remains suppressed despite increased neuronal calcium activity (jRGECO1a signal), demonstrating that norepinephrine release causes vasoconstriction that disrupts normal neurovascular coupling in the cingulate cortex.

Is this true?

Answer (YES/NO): YES